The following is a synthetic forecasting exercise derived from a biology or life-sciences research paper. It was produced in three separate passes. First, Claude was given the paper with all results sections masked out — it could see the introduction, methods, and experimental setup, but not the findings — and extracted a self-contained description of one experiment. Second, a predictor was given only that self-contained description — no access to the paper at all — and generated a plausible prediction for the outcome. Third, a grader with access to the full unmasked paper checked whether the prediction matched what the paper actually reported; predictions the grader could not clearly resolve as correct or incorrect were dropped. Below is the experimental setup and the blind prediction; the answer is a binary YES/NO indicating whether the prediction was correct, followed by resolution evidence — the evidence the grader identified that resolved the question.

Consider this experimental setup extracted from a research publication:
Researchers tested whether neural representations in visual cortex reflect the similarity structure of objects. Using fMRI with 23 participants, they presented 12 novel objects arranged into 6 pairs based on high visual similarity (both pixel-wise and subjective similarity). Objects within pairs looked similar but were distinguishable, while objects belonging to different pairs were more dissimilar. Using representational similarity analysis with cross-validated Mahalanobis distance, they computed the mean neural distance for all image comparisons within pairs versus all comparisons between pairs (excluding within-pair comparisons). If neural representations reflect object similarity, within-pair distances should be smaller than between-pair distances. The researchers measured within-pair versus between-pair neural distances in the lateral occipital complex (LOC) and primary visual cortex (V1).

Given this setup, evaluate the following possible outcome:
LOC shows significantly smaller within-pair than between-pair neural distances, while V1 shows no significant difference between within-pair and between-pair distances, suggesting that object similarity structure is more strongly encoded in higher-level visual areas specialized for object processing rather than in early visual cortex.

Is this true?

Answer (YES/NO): NO